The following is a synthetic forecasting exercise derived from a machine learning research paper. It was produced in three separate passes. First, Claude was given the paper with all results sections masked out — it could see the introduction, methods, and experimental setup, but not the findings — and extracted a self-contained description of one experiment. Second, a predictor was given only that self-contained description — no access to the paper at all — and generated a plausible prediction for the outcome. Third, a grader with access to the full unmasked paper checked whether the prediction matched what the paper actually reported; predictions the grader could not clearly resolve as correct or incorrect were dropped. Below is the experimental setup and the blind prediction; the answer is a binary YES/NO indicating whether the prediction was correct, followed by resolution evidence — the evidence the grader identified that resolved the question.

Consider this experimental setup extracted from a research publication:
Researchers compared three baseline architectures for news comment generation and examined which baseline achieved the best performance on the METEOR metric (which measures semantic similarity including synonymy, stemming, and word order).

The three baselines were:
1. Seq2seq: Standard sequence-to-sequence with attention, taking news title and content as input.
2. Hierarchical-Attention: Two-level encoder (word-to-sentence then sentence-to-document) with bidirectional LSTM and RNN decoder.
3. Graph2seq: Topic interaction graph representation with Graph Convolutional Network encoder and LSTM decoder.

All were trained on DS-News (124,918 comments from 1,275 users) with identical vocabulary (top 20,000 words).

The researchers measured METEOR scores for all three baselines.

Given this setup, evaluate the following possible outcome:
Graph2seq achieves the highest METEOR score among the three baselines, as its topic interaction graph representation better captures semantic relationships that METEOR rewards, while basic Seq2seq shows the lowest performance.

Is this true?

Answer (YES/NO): NO